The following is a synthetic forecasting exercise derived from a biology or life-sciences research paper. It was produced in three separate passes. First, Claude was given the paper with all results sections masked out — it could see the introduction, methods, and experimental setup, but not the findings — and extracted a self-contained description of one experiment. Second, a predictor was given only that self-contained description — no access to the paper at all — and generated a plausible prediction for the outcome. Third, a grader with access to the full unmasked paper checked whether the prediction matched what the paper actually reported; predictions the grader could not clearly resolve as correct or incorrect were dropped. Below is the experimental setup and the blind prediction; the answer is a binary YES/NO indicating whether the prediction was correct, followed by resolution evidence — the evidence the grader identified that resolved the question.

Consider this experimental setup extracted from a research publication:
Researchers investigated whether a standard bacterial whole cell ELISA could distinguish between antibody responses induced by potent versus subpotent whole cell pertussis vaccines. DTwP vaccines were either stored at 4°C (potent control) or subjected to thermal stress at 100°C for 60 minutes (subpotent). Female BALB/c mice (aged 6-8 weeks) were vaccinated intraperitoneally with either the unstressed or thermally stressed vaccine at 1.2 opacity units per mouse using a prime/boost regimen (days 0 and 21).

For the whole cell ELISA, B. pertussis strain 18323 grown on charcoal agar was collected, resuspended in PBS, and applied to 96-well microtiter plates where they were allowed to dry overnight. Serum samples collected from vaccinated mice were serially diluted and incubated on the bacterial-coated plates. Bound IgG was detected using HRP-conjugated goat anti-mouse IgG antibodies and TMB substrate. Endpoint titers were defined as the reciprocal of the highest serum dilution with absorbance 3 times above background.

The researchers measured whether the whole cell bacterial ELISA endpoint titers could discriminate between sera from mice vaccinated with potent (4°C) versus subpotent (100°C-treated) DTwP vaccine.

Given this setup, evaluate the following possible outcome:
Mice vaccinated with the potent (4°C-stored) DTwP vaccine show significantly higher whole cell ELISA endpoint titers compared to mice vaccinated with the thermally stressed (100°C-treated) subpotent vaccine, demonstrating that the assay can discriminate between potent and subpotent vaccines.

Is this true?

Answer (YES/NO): NO